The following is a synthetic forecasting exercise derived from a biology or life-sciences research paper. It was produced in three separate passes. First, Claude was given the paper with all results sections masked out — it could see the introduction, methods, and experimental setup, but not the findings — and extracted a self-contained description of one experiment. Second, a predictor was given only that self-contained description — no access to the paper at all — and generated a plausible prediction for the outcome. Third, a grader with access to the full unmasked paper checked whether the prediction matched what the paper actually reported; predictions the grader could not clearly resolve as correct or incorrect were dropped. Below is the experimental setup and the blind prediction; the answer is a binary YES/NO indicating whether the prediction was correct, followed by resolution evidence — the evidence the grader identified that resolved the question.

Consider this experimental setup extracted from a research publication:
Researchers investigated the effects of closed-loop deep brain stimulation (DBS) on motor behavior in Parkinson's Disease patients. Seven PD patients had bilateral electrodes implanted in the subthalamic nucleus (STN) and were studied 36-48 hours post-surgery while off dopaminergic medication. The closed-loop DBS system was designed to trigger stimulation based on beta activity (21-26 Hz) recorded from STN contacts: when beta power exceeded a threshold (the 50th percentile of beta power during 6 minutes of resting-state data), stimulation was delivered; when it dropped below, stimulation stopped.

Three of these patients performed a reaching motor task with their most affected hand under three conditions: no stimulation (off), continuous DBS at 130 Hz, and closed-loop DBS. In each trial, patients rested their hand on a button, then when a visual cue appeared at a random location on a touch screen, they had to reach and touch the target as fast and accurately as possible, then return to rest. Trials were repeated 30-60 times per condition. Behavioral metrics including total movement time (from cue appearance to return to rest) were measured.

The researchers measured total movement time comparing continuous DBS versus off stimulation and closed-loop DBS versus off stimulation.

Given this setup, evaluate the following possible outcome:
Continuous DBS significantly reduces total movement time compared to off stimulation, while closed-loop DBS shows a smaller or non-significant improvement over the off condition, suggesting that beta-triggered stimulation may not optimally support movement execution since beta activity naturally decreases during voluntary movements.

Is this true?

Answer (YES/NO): YES